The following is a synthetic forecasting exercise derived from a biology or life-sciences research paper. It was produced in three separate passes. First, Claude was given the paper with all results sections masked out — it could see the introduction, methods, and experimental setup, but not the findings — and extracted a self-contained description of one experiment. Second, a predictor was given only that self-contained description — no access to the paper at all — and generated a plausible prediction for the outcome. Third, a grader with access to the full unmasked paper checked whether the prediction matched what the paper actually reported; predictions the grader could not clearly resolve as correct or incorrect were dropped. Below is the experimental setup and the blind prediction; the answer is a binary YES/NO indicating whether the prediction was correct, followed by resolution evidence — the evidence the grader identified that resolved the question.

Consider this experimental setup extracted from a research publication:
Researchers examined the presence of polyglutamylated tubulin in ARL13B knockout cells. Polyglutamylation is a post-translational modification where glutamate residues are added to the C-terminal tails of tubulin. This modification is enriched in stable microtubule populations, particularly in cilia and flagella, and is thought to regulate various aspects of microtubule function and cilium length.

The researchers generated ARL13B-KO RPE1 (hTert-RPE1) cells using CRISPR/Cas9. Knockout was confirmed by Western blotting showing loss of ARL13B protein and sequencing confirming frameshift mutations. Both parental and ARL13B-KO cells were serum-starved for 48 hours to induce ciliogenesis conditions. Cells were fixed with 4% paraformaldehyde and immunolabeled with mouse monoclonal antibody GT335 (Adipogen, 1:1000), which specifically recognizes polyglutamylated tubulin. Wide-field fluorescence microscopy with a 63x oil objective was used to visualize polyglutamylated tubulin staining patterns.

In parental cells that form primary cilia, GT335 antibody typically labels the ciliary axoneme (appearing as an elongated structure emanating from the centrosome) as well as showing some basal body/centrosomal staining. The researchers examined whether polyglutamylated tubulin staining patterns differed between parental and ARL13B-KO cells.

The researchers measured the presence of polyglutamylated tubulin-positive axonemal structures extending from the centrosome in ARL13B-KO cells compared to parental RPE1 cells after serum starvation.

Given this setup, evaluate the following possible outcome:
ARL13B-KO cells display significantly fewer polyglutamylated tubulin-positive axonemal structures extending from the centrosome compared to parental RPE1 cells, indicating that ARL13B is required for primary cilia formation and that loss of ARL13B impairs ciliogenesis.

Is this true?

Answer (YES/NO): NO